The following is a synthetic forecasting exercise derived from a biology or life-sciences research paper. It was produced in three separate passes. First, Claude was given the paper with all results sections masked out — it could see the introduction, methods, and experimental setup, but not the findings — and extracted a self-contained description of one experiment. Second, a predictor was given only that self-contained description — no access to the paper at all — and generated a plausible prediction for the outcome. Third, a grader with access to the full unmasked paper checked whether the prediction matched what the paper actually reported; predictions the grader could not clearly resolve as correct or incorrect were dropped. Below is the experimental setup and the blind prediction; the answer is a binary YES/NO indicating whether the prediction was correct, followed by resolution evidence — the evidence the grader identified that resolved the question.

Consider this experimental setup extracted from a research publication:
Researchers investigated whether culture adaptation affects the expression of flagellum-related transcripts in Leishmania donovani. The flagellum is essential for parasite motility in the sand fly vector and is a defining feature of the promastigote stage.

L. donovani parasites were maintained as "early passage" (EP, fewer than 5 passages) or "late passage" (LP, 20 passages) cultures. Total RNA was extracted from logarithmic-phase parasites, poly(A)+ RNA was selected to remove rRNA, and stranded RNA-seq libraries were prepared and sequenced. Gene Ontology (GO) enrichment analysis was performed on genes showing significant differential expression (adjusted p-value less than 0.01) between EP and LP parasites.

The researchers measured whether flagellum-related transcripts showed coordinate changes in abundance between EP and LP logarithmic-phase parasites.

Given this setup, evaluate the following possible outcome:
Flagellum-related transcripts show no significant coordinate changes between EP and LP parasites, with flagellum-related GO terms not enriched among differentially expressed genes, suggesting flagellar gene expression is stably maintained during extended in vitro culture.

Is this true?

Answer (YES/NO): NO